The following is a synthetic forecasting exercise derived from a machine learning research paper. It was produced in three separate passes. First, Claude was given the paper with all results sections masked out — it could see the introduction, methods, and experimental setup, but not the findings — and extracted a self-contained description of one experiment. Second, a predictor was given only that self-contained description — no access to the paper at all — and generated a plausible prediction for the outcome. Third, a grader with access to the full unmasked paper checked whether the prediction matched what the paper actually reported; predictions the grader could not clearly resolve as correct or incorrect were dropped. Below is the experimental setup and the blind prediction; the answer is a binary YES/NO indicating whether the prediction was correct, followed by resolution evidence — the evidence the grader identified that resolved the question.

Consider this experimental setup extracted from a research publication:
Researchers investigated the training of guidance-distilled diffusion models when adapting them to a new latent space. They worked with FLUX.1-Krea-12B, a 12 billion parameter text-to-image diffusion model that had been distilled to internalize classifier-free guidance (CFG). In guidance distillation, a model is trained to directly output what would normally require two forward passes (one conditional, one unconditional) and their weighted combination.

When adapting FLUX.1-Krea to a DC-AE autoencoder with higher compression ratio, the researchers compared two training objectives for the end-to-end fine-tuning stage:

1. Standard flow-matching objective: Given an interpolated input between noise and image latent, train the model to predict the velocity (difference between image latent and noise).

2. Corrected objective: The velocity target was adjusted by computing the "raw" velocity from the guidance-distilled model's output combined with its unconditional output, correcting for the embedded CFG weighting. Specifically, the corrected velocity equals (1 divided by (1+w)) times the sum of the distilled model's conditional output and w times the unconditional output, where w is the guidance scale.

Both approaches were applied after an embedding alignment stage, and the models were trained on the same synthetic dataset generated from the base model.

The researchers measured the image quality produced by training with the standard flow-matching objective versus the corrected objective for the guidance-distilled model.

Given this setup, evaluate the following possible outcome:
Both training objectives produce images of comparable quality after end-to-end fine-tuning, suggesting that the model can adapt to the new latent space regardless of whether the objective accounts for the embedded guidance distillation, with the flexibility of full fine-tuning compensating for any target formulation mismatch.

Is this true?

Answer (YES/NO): NO